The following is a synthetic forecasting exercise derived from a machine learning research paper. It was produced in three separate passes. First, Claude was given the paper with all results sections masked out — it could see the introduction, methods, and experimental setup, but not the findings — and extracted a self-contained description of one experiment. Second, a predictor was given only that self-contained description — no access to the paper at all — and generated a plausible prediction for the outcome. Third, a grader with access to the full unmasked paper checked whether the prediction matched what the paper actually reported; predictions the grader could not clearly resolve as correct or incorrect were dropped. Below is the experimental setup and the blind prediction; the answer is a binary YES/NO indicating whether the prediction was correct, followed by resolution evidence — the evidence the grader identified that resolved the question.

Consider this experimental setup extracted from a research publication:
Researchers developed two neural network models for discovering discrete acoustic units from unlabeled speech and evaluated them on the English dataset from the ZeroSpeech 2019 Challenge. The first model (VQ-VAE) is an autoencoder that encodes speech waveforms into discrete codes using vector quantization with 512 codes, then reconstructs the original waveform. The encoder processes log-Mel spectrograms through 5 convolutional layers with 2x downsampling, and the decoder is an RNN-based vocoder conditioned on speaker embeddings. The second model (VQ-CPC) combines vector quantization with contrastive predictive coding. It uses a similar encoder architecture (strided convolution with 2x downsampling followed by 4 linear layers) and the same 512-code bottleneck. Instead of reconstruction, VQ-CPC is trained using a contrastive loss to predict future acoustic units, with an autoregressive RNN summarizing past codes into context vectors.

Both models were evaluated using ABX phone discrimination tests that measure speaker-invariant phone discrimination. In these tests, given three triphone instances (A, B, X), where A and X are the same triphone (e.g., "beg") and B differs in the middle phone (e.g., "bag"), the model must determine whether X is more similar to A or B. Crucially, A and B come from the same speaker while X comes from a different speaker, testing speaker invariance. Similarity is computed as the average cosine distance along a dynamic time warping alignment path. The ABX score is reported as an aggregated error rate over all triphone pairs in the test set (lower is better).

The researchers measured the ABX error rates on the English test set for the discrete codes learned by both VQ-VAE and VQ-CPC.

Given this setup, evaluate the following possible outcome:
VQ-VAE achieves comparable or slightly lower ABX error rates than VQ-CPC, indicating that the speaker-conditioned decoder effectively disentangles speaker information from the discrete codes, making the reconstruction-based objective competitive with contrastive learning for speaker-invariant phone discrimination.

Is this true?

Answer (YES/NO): NO